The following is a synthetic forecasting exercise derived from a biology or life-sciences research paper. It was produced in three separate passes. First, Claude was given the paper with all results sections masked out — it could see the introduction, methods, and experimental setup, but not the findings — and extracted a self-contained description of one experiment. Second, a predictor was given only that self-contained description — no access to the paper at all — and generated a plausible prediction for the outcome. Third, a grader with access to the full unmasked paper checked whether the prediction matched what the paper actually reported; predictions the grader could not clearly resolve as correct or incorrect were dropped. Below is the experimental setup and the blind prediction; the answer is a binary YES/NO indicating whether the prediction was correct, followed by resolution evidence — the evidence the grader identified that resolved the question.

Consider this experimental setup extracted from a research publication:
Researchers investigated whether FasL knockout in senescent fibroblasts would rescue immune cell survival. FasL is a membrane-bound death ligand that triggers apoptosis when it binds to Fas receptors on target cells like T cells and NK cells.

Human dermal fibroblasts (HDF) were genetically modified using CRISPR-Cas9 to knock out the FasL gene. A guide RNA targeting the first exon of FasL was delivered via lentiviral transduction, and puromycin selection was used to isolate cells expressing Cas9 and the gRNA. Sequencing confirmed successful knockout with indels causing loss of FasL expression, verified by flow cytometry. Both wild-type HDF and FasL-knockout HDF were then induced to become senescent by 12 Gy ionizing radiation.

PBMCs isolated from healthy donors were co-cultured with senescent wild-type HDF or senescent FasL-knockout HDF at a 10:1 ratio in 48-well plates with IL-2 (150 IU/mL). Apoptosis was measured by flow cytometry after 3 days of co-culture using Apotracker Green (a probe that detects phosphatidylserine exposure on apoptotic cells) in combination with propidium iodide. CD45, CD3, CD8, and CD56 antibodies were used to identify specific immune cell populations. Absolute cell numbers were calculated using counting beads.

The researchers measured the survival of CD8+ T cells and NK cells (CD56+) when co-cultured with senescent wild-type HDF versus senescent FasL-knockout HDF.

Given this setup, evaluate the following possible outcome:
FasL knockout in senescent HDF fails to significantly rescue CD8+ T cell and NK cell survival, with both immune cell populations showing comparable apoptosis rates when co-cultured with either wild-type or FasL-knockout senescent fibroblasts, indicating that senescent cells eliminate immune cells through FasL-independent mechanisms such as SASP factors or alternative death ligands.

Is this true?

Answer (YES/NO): NO